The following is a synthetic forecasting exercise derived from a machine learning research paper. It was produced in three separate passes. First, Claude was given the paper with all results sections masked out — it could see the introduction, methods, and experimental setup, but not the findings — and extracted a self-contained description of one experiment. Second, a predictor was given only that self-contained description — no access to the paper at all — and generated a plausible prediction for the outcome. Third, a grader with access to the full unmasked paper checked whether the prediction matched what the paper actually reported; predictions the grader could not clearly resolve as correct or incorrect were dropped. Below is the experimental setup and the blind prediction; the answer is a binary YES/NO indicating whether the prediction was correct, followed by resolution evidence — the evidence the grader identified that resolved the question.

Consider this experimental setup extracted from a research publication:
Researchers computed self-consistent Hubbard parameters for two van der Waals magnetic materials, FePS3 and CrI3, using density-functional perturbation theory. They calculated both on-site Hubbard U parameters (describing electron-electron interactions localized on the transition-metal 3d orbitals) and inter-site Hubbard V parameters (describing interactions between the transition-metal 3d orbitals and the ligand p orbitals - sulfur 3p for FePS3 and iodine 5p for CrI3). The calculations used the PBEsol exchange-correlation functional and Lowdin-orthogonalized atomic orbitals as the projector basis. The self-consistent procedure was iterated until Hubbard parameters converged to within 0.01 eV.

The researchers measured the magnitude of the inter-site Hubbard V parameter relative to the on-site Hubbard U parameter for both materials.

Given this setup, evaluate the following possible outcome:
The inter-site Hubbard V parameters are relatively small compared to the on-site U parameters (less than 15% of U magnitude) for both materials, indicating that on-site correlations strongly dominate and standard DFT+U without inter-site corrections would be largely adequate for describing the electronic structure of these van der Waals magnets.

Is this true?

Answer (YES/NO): YES